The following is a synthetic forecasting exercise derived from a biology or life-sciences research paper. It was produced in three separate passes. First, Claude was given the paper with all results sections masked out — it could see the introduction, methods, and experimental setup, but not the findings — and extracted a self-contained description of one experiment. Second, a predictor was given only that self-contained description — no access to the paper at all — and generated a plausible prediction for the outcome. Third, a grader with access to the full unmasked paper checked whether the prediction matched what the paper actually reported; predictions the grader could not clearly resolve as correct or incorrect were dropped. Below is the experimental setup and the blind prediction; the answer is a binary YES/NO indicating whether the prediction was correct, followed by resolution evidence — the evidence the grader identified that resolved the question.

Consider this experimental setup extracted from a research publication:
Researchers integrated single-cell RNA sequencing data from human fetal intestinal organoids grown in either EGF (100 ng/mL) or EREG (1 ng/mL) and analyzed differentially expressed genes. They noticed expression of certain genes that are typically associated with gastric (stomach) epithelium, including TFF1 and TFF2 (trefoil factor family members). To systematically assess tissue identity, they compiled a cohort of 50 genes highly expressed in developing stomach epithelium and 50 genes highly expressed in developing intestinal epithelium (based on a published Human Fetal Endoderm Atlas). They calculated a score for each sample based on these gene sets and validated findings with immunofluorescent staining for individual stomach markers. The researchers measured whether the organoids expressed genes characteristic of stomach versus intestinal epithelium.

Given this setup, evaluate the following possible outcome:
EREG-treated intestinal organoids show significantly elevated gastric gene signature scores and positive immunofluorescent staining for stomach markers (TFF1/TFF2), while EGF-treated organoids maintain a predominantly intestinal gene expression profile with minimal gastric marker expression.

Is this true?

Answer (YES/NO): NO